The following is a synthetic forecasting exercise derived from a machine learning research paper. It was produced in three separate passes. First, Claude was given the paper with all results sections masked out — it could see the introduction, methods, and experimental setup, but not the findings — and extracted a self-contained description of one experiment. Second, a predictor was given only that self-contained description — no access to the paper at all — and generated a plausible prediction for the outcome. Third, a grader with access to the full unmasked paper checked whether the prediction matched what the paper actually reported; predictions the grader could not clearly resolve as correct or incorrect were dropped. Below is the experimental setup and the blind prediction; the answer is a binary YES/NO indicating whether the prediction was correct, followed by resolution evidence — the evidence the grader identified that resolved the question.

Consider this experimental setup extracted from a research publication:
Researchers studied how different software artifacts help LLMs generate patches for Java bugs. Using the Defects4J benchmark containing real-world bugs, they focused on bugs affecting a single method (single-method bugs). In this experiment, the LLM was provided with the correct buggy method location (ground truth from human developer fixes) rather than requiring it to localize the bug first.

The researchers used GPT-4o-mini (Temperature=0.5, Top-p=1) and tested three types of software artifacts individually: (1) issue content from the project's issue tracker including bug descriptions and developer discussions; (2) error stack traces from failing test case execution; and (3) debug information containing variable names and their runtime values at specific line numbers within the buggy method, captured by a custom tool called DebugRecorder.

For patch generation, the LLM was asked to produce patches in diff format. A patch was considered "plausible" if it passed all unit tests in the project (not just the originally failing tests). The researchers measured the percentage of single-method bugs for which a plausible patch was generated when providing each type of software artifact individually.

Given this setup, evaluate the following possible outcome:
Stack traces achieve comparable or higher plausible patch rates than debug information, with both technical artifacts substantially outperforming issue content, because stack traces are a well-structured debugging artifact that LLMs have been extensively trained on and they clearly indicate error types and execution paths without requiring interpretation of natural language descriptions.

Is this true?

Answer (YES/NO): NO